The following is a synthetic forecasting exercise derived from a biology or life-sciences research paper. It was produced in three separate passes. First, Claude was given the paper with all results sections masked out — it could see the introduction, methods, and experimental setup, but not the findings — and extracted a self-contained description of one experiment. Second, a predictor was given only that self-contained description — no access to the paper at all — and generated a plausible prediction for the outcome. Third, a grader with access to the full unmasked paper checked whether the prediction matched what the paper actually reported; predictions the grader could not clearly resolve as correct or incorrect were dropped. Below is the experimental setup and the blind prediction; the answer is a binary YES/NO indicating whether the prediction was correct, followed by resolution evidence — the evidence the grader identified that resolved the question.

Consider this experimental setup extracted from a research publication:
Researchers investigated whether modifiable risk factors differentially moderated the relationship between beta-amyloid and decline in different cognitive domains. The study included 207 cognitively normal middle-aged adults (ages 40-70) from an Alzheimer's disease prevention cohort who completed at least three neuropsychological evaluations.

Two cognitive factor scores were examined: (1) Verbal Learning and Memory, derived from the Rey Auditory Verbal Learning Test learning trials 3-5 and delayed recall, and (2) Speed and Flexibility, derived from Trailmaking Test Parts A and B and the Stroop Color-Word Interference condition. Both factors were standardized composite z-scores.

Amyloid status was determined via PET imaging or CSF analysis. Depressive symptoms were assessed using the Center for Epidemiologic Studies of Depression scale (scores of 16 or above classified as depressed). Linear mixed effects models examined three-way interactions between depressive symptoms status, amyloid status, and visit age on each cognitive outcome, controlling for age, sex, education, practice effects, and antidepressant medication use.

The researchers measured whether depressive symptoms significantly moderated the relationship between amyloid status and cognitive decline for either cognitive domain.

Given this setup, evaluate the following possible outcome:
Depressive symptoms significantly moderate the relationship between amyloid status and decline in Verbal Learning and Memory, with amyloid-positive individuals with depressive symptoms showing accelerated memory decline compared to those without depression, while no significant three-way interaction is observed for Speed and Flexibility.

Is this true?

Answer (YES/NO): NO